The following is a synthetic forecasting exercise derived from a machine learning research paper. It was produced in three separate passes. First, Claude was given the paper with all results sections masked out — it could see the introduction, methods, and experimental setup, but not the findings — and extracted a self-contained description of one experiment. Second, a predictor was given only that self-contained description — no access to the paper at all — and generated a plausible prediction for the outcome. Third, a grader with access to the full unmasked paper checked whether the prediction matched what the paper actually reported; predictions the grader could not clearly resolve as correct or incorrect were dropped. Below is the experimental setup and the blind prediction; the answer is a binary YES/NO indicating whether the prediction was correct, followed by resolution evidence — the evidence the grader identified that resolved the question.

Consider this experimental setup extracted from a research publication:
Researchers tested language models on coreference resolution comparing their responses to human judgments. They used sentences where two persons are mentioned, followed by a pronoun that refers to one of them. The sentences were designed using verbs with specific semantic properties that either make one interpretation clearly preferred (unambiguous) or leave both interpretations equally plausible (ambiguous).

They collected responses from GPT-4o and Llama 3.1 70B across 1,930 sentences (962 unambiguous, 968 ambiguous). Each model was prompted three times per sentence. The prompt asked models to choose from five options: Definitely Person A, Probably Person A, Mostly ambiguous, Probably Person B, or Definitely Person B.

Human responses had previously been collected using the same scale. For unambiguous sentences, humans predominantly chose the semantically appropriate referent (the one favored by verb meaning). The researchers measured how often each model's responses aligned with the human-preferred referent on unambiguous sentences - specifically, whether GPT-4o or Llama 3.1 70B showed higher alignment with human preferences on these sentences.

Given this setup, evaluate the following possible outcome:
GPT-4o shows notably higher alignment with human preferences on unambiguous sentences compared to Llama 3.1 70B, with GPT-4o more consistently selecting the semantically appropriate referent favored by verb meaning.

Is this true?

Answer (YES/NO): YES